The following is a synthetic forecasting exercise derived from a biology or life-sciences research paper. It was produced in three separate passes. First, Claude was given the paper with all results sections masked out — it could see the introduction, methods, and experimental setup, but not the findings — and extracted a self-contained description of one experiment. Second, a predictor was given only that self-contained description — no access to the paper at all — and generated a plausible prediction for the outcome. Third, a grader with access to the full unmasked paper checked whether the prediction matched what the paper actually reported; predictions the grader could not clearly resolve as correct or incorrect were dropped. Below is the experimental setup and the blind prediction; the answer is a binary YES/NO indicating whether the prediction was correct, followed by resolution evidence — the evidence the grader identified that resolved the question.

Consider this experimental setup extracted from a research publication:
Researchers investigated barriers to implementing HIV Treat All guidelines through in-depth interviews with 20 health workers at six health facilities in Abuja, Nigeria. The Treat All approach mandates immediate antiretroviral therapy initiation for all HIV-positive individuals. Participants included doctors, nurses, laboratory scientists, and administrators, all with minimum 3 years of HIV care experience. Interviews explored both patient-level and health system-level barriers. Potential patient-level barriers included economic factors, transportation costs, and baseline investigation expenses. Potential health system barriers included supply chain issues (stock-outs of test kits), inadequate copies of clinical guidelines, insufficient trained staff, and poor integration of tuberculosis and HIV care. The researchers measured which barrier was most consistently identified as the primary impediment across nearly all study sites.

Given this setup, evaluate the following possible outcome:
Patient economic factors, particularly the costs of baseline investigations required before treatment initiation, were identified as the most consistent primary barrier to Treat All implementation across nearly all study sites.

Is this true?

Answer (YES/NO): YES